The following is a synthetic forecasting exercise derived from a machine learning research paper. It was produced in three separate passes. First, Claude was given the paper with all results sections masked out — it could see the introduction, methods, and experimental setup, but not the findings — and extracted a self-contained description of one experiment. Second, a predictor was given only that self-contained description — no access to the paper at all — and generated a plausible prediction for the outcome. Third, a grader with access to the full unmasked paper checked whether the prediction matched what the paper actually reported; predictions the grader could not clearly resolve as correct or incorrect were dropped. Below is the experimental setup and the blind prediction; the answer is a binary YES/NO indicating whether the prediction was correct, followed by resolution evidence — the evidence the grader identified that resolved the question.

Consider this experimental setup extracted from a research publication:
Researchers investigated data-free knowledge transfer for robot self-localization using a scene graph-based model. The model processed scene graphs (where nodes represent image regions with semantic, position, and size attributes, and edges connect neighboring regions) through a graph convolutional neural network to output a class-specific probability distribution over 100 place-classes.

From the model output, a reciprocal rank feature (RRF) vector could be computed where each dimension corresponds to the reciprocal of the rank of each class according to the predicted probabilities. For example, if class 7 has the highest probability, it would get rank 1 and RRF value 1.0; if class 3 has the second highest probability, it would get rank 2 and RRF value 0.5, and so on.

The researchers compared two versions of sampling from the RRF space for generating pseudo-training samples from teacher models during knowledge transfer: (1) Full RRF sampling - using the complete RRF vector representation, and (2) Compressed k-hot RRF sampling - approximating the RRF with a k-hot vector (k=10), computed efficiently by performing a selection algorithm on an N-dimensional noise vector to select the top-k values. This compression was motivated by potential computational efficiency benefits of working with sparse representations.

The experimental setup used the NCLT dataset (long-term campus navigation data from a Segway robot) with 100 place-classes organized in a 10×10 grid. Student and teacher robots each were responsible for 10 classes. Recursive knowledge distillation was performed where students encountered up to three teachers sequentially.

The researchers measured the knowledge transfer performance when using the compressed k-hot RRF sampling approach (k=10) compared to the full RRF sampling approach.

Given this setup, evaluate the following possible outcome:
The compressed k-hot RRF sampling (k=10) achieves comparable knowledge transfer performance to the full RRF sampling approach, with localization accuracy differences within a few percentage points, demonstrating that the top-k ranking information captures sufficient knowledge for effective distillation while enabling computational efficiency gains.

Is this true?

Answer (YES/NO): YES